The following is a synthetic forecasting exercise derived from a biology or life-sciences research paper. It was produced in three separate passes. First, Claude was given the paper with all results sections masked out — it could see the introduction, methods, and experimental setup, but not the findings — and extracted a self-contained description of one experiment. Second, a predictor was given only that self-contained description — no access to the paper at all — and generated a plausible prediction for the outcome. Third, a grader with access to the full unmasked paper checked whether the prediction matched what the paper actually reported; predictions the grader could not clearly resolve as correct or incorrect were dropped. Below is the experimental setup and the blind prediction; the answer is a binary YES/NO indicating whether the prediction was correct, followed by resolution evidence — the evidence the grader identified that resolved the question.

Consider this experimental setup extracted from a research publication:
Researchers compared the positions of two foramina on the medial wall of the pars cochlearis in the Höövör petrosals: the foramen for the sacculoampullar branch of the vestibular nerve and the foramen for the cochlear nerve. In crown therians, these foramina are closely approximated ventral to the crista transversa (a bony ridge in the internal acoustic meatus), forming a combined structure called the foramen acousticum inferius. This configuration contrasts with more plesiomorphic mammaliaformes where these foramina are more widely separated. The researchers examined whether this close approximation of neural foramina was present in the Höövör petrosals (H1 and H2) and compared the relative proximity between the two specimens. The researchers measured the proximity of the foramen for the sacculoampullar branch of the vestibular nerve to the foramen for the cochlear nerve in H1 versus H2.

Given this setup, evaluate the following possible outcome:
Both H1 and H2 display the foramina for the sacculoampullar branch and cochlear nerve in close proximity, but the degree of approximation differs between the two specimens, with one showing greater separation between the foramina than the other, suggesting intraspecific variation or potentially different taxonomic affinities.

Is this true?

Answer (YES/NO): NO